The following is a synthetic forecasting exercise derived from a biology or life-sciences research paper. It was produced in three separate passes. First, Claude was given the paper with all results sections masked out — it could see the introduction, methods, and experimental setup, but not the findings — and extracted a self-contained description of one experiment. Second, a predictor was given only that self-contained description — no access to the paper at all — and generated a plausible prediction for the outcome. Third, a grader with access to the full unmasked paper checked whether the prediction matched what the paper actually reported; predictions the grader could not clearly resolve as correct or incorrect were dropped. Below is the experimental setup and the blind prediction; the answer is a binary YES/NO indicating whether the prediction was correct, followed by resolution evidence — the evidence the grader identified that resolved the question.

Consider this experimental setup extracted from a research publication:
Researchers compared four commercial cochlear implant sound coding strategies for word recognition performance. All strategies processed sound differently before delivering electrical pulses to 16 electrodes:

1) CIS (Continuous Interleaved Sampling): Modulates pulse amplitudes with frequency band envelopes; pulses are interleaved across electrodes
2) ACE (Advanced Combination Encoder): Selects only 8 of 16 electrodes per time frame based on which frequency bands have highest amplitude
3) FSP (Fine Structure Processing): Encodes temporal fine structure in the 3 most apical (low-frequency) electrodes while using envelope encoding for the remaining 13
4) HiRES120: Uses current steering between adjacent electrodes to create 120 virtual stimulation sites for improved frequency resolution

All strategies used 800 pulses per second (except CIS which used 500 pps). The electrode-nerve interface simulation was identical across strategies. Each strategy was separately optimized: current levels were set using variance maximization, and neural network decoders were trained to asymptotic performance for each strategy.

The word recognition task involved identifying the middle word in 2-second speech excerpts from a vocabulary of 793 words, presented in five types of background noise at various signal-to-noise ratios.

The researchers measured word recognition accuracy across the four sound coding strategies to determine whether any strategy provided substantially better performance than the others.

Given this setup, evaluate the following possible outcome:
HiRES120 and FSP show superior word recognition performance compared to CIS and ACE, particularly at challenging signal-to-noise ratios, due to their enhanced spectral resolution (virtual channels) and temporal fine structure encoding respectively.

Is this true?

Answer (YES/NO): NO